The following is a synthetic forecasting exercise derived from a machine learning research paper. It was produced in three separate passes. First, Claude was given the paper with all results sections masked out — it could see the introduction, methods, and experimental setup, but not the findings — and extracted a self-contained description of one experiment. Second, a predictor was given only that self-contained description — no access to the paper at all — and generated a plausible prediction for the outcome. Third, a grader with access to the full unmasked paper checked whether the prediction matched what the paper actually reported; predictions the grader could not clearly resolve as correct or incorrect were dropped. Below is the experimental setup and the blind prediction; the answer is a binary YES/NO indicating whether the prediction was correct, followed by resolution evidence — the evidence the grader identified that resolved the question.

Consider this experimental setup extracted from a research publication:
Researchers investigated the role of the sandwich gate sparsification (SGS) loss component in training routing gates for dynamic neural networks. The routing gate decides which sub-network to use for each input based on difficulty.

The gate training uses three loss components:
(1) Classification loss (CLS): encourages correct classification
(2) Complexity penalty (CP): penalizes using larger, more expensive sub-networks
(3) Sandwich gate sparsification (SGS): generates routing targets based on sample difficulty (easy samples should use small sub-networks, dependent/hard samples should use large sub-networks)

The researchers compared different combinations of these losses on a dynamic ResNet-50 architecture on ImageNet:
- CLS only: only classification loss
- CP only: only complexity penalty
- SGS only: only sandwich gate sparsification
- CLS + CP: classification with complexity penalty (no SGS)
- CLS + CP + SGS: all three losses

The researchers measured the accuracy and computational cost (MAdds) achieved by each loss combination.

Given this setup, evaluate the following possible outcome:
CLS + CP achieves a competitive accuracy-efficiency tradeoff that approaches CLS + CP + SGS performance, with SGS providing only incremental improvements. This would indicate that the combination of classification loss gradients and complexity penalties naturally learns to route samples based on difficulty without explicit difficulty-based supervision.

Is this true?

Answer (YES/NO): NO